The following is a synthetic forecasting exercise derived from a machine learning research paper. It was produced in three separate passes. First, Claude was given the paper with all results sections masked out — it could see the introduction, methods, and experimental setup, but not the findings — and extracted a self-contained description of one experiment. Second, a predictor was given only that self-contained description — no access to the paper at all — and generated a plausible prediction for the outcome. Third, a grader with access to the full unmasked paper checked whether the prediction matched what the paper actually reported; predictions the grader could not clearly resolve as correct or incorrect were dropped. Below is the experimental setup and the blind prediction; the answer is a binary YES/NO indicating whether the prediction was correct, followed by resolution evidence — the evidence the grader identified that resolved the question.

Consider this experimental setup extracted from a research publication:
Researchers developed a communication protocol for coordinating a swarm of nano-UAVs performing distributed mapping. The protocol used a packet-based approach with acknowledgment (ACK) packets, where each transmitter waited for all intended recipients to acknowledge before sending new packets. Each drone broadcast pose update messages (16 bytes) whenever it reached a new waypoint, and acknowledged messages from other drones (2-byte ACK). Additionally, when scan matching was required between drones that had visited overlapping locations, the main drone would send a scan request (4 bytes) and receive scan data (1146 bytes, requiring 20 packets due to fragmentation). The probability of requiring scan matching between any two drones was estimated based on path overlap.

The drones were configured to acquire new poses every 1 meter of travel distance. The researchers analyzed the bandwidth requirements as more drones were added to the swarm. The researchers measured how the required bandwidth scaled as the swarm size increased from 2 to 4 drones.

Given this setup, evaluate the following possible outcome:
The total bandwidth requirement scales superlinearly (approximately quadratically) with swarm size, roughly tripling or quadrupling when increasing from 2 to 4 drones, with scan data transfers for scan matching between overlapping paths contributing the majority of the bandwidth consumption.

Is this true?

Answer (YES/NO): NO